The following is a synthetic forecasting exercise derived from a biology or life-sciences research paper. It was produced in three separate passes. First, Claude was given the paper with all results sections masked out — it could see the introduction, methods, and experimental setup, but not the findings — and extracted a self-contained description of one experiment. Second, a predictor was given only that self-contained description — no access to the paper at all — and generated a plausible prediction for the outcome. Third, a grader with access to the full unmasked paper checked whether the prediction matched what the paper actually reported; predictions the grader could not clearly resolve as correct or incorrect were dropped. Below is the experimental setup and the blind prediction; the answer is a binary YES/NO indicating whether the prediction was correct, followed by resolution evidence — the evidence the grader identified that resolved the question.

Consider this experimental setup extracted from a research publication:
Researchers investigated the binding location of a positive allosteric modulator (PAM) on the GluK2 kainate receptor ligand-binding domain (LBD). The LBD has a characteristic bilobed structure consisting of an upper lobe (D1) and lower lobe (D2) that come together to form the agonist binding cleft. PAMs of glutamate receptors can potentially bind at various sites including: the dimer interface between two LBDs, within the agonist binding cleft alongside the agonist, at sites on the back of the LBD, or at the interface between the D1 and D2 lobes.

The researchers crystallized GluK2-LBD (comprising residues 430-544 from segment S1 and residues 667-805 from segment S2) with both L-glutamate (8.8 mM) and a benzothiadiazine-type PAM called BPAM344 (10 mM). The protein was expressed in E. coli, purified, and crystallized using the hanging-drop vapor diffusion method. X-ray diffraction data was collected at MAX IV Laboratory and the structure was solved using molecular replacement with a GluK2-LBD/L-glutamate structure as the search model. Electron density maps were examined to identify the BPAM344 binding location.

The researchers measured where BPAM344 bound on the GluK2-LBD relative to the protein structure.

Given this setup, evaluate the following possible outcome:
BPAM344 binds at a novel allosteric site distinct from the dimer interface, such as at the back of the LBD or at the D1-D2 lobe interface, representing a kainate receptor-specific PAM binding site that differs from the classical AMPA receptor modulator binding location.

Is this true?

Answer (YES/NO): NO